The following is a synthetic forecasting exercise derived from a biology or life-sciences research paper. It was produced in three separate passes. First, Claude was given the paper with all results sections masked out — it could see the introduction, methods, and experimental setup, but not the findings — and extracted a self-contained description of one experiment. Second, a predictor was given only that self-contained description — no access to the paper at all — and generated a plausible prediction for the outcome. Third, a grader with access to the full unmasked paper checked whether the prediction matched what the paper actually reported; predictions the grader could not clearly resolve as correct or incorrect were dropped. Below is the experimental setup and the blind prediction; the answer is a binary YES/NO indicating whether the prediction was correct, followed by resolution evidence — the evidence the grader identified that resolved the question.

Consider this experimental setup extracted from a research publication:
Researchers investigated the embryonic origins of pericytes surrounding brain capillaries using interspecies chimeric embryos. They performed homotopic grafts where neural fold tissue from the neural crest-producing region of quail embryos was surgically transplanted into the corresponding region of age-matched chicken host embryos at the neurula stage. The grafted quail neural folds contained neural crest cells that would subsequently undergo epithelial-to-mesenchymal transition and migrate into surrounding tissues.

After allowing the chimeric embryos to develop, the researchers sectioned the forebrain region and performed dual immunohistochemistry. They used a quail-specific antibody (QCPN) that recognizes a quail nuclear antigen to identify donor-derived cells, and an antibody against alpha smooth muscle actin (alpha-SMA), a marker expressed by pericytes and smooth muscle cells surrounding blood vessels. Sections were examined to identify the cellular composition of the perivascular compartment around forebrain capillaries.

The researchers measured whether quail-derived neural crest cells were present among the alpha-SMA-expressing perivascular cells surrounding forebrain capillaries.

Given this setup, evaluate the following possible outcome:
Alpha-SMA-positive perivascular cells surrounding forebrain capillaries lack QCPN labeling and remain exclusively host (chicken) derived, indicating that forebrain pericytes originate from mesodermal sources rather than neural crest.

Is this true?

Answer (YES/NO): NO